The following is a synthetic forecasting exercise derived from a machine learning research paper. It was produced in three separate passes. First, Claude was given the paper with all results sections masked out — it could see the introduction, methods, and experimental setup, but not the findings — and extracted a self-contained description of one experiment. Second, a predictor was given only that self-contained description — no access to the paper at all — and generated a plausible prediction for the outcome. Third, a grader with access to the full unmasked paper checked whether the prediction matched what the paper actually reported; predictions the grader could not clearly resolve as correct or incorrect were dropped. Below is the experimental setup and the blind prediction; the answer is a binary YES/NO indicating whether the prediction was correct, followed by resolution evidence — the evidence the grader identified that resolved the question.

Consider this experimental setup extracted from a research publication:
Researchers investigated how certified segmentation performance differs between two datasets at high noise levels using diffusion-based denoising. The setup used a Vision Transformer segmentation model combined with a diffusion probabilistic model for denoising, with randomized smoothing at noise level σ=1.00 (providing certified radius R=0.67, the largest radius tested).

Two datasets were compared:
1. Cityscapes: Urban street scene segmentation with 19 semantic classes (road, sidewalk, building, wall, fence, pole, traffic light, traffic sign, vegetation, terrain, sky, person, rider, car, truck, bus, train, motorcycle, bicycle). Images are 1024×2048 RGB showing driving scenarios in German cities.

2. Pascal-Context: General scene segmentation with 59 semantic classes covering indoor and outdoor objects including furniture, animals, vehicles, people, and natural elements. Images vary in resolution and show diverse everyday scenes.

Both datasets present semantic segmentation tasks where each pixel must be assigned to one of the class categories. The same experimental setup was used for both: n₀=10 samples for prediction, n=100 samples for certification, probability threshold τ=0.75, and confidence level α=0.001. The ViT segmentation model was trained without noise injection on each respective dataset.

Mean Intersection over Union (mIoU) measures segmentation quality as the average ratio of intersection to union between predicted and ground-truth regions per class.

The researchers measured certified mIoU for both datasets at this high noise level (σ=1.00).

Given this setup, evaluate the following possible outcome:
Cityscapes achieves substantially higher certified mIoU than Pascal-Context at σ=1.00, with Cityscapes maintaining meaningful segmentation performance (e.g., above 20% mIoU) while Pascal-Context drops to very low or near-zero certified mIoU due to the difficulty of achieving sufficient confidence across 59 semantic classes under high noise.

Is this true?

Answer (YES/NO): NO